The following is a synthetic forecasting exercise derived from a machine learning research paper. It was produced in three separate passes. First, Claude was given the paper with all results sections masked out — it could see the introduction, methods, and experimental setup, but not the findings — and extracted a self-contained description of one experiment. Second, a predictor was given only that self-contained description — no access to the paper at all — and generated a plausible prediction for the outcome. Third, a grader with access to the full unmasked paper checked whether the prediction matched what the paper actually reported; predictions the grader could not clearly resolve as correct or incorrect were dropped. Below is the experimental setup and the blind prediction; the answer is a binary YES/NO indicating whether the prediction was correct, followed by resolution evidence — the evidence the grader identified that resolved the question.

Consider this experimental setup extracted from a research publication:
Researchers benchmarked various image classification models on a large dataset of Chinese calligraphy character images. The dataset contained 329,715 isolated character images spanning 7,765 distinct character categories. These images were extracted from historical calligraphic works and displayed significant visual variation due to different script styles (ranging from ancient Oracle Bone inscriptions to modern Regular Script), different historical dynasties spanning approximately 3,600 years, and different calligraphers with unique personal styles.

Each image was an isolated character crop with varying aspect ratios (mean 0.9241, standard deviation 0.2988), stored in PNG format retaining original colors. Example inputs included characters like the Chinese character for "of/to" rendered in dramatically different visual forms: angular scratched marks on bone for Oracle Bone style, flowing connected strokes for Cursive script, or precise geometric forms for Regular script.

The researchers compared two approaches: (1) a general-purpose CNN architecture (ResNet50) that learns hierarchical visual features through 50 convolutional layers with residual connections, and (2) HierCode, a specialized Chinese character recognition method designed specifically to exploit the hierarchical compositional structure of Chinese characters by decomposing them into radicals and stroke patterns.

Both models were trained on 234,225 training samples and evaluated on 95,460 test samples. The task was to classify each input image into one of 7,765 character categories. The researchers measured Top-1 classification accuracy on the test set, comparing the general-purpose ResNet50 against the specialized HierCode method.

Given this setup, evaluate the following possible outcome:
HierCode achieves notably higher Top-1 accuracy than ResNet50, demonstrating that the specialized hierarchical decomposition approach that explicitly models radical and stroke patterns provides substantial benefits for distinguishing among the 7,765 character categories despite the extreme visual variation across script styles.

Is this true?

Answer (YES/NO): NO